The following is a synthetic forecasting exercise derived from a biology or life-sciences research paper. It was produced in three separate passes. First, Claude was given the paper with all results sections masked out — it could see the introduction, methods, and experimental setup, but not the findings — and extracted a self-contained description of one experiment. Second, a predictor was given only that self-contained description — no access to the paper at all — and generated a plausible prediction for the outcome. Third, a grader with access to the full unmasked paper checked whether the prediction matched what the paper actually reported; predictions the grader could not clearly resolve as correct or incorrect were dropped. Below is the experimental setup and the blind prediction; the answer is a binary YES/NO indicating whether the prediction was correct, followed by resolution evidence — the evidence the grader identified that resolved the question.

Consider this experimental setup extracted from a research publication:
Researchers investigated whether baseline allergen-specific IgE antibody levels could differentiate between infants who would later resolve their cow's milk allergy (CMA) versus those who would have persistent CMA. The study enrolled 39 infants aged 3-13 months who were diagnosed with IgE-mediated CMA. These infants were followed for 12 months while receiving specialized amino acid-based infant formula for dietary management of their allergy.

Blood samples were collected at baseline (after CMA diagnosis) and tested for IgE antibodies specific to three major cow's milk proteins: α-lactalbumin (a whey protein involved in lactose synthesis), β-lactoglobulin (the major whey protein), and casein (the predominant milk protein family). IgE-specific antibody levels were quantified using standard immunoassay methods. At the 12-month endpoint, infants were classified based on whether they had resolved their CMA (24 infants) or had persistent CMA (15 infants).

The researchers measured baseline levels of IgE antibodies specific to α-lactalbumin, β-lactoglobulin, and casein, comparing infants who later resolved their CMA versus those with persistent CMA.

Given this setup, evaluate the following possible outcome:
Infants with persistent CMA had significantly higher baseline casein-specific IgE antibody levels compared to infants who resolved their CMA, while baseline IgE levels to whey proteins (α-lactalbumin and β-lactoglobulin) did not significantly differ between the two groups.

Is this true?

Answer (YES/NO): NO